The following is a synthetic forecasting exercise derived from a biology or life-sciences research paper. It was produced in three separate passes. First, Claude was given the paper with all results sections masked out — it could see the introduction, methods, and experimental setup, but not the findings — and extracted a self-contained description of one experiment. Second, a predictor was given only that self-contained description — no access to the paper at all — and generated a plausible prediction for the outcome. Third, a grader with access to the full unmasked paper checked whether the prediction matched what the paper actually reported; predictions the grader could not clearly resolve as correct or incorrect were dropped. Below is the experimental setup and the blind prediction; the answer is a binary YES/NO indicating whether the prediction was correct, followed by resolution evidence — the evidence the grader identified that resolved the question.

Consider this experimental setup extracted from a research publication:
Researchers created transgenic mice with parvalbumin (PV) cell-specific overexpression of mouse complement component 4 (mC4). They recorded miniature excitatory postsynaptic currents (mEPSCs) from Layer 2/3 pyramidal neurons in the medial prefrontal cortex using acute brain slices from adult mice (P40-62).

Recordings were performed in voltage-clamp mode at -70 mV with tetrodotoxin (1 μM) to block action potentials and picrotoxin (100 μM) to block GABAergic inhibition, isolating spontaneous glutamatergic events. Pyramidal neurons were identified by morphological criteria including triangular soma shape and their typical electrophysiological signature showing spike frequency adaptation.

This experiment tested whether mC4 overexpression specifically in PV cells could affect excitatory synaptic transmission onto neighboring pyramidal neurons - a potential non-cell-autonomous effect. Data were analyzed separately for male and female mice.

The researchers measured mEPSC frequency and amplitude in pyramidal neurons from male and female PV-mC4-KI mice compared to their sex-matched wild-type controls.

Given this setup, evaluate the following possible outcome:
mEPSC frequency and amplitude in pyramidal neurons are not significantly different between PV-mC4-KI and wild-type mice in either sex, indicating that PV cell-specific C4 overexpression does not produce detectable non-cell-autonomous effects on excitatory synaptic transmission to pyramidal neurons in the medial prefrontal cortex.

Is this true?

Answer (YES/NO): NO